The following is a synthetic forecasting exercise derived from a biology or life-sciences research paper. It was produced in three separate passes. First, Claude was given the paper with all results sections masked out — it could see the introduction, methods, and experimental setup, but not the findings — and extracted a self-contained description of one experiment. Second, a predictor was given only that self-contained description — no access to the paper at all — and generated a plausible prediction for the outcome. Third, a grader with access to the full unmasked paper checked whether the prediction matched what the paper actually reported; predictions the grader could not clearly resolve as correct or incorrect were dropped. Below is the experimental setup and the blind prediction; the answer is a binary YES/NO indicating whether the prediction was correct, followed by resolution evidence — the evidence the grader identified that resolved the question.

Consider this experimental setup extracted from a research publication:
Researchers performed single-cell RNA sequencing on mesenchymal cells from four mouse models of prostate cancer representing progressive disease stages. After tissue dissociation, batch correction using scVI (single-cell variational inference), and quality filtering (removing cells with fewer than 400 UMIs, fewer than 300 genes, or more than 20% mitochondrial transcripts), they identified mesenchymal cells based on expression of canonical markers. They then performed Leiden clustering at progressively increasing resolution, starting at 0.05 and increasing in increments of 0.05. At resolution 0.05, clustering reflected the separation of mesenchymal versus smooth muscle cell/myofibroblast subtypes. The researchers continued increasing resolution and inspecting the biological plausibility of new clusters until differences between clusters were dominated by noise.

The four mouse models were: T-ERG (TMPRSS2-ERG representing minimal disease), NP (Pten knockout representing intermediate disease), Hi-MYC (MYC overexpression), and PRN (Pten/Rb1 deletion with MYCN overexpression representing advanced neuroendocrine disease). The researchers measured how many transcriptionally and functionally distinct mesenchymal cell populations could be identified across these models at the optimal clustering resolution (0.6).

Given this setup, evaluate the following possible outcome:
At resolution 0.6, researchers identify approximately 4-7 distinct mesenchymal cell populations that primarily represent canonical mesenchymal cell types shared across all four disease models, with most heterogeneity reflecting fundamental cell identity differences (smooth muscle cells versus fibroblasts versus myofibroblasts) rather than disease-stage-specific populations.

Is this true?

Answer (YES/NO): NO